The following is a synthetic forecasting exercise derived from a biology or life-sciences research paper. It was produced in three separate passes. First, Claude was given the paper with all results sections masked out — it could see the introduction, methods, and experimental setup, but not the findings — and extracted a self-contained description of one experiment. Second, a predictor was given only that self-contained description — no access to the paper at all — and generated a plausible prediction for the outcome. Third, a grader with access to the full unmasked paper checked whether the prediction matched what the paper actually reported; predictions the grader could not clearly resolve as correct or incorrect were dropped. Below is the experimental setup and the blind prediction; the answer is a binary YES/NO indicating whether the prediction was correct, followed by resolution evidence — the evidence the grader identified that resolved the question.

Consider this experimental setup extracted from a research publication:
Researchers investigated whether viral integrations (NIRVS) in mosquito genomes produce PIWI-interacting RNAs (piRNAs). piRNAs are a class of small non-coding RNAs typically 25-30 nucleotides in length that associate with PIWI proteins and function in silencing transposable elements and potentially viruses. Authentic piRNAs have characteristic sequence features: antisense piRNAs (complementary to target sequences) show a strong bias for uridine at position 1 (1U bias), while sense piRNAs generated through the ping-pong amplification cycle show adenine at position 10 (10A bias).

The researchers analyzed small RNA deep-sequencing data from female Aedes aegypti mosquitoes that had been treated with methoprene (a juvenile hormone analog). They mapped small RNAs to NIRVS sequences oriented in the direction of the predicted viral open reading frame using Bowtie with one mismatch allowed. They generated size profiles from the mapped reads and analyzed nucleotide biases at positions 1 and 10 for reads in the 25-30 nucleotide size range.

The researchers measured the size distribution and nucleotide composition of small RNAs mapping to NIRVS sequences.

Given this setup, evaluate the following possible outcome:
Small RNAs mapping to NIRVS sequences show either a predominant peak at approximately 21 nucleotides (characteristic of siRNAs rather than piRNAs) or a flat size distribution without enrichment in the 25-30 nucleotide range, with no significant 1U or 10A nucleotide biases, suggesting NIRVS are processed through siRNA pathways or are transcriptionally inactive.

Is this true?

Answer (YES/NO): NO